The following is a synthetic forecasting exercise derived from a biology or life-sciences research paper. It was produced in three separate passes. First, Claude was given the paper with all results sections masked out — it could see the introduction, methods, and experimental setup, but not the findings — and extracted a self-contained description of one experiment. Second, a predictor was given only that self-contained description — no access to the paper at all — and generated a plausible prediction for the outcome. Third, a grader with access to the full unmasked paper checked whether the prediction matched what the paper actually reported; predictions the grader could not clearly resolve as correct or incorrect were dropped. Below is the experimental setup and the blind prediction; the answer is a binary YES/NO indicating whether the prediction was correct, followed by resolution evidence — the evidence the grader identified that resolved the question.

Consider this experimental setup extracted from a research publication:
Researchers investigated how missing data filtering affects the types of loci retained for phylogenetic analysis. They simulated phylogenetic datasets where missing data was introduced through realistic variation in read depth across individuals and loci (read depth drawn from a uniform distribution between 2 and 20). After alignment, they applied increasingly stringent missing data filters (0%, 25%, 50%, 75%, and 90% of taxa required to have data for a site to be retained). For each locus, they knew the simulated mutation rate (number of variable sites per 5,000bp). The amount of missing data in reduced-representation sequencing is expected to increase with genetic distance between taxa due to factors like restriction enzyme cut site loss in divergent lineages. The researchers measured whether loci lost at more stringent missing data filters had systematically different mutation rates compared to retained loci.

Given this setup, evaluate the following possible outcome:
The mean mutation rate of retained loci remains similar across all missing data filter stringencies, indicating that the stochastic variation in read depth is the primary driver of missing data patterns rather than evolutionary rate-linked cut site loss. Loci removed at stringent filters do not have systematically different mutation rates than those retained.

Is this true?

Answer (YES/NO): NO